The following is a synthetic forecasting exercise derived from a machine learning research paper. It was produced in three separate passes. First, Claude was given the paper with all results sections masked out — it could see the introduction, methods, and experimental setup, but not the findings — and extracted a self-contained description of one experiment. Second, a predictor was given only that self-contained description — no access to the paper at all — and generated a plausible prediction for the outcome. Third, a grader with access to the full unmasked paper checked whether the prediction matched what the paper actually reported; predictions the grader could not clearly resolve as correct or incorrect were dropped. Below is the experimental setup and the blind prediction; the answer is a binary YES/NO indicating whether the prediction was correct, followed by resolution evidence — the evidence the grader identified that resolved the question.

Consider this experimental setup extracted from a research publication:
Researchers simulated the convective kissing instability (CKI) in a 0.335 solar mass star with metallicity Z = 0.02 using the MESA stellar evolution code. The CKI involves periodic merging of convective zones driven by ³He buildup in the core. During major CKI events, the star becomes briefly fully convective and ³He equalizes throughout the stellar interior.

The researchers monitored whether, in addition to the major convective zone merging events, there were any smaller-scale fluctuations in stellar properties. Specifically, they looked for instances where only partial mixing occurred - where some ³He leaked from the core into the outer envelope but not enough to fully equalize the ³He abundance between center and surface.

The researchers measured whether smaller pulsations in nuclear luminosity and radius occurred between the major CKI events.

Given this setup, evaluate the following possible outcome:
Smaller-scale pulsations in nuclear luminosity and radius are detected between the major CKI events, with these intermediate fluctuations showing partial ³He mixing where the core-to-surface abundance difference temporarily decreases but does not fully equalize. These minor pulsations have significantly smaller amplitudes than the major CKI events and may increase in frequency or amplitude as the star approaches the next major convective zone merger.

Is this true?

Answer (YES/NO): YES